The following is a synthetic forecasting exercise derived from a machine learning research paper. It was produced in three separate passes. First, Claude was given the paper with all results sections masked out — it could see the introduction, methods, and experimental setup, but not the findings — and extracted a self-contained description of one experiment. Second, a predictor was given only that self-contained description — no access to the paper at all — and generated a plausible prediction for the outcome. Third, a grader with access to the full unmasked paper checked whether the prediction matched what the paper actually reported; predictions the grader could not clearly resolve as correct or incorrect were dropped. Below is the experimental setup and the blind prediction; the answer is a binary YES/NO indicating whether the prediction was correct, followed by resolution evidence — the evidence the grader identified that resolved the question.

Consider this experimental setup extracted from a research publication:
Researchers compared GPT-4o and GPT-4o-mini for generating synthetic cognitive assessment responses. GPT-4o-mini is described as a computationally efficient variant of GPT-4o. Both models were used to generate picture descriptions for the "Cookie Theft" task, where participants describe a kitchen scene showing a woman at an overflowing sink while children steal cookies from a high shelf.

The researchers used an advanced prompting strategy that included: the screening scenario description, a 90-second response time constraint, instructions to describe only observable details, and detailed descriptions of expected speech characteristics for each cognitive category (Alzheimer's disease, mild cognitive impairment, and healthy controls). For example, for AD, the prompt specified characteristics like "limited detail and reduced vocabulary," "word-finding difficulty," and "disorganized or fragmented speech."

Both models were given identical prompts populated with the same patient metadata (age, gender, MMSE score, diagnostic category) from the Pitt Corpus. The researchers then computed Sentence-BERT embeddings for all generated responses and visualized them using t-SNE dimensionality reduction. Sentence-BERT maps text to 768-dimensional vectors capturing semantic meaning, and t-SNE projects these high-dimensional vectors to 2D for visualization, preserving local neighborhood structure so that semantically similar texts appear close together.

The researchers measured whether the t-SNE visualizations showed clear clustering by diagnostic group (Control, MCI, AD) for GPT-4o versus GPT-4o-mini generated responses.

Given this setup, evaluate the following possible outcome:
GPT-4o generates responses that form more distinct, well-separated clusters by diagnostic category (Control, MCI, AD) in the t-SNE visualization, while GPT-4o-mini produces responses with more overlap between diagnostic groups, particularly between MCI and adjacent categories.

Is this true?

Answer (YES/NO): NO